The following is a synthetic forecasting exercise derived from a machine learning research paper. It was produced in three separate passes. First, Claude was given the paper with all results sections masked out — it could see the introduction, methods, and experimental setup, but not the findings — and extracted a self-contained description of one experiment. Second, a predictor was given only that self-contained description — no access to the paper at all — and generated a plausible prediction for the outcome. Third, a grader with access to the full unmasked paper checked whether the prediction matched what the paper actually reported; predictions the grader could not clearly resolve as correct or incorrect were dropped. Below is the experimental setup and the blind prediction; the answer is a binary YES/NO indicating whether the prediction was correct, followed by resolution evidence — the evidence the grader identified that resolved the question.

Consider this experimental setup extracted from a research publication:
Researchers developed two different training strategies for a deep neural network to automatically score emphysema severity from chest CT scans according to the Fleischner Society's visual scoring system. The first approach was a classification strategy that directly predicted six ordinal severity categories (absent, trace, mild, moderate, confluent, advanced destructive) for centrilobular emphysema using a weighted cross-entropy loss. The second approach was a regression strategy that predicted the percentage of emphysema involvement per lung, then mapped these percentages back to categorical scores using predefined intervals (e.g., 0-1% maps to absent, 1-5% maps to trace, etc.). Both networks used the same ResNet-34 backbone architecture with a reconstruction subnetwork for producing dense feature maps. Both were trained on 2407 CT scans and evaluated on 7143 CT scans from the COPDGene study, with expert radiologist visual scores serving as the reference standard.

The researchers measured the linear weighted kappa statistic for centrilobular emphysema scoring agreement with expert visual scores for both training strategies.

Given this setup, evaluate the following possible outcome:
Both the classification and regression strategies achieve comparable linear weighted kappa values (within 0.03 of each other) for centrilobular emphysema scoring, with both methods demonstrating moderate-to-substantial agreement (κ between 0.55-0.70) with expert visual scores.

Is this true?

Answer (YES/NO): YES